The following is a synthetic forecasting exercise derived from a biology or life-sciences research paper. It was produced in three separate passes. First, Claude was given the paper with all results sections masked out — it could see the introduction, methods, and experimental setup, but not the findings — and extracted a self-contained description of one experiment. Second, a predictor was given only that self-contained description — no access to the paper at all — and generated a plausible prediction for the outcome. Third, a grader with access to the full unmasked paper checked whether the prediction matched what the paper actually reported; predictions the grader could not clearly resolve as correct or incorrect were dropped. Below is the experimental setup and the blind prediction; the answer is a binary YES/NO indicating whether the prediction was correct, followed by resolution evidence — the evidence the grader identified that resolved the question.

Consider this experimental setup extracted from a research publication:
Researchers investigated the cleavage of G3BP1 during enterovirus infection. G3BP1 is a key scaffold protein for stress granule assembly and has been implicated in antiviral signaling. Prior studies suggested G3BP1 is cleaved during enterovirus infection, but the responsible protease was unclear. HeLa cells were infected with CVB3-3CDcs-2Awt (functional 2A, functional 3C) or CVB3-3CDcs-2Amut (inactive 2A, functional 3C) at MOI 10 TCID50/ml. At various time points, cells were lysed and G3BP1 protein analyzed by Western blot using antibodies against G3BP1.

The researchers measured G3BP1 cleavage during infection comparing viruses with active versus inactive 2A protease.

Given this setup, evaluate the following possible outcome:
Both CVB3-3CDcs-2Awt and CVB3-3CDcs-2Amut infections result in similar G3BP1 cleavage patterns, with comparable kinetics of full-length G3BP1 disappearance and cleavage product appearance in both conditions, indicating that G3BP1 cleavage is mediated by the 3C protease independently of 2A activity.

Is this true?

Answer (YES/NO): YES